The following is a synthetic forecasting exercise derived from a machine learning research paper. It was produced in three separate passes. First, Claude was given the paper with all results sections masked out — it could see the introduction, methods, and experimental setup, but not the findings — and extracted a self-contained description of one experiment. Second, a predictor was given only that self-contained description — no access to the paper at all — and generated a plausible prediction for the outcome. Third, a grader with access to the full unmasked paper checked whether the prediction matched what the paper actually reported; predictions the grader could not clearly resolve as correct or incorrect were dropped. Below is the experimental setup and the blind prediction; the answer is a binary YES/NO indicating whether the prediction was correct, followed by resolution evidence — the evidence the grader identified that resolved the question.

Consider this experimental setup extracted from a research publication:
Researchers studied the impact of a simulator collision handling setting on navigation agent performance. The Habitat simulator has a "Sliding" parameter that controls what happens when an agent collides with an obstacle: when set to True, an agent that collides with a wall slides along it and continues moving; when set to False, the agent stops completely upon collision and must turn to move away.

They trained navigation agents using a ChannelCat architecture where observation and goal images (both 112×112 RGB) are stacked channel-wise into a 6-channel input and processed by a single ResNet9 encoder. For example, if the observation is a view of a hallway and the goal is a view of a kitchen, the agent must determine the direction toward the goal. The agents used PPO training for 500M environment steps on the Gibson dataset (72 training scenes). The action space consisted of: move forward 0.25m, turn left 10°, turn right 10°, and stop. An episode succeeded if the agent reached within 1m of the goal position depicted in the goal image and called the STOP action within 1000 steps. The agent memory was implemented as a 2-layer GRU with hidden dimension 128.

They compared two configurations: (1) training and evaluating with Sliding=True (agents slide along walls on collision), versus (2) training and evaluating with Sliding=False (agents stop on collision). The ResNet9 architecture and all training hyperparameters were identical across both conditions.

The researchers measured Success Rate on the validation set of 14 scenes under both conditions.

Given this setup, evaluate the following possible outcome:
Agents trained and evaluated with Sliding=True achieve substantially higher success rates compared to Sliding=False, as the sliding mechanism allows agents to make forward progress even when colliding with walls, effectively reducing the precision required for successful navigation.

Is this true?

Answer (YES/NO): YES